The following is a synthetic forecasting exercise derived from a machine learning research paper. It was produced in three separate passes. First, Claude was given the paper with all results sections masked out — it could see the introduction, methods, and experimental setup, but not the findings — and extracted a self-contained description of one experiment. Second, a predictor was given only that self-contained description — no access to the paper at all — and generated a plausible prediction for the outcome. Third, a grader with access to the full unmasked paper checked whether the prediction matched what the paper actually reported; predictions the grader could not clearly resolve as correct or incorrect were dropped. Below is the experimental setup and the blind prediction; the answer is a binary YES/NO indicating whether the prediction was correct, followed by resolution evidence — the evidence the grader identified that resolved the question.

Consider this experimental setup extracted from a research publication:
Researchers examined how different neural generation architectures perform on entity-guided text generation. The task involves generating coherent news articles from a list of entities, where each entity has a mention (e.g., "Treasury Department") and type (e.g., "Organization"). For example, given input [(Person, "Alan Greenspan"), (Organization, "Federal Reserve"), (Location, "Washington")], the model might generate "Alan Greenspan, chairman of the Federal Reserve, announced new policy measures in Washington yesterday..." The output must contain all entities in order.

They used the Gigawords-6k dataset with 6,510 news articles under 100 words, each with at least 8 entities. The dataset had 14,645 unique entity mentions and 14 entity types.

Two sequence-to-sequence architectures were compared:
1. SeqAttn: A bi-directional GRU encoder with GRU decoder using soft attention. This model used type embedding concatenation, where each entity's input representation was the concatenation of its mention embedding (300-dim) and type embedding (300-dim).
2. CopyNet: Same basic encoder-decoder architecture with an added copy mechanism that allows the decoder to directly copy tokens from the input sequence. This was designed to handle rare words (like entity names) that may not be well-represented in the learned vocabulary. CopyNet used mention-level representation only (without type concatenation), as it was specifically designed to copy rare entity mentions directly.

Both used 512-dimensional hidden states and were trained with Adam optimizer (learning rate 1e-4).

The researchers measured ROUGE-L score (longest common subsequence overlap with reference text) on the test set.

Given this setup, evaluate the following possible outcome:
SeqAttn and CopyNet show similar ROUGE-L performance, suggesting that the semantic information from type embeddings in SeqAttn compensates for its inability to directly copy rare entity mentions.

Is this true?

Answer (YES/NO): NO